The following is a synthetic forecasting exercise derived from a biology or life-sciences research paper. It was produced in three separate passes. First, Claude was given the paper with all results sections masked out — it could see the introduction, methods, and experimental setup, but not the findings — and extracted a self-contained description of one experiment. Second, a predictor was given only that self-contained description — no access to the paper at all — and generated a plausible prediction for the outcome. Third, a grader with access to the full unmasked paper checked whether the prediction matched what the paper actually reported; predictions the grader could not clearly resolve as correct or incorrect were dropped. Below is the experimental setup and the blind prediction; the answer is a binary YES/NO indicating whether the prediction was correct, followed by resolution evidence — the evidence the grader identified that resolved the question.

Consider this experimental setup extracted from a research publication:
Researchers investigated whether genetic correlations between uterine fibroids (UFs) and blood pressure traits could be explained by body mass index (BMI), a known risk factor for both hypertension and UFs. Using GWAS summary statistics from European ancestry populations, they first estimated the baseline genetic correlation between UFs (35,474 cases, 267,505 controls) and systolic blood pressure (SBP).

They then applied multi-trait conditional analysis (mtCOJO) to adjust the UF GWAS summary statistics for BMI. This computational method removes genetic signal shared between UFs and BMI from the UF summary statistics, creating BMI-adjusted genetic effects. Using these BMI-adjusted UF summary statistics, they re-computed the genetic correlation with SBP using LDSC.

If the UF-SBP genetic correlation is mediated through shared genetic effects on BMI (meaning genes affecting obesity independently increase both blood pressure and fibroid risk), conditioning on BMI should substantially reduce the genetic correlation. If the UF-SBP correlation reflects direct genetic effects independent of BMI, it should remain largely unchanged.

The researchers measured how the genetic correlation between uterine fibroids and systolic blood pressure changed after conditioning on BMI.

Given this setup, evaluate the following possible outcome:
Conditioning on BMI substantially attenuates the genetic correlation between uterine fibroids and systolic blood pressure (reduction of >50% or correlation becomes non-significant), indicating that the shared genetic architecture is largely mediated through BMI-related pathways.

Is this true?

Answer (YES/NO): NO